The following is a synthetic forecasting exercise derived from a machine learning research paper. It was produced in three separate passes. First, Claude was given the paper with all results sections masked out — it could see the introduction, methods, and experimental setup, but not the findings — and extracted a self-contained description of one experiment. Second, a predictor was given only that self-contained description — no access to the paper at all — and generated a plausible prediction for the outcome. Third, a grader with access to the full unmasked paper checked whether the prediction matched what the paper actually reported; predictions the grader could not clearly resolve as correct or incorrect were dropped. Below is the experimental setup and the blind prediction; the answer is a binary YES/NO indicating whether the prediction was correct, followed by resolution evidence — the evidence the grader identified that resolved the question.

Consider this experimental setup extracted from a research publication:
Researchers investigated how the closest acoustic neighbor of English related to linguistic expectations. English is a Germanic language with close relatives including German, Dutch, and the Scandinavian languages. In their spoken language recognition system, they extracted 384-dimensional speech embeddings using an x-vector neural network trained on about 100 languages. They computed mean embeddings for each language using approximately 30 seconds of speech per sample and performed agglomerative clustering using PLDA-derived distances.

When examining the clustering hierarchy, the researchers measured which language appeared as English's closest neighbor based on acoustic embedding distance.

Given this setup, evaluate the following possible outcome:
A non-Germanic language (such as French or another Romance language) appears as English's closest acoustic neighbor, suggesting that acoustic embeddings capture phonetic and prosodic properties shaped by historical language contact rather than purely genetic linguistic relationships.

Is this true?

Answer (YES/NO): NO